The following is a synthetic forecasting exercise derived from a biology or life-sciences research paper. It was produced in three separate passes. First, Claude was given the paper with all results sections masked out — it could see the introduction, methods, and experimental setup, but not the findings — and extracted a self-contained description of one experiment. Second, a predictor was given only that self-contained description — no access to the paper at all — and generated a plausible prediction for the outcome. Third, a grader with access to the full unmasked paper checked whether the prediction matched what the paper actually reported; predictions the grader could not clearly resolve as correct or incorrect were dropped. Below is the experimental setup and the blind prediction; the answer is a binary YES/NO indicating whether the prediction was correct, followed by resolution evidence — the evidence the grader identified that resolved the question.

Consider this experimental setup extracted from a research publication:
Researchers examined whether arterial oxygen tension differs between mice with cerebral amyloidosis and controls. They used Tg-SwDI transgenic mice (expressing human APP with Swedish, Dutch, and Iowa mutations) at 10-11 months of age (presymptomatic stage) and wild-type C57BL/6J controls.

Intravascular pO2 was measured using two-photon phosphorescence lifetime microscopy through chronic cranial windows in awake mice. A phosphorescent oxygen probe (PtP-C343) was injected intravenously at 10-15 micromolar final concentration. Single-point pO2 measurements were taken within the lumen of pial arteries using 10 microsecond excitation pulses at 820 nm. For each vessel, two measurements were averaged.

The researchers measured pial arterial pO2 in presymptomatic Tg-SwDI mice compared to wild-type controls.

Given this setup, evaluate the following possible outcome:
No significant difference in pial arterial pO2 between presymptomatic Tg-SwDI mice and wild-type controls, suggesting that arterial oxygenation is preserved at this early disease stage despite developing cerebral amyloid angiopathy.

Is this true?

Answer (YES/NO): YES